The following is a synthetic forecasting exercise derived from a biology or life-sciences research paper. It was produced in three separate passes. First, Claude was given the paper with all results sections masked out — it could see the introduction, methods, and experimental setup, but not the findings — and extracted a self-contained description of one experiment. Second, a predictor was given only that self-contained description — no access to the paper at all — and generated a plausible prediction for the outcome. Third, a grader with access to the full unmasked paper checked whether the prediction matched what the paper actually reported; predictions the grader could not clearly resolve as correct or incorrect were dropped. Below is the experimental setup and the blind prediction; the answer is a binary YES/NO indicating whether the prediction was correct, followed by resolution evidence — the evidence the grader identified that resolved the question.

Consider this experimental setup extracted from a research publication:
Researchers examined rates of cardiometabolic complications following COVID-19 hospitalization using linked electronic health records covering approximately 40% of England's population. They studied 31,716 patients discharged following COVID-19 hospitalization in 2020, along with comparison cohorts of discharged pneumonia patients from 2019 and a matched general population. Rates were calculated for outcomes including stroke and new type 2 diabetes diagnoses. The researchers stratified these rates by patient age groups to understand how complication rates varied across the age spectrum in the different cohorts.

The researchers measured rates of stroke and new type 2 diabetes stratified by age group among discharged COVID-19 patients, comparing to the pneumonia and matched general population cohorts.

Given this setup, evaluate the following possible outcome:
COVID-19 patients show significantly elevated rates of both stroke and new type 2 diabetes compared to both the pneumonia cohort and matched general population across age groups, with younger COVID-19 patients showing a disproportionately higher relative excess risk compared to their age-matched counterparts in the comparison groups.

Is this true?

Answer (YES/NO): NO